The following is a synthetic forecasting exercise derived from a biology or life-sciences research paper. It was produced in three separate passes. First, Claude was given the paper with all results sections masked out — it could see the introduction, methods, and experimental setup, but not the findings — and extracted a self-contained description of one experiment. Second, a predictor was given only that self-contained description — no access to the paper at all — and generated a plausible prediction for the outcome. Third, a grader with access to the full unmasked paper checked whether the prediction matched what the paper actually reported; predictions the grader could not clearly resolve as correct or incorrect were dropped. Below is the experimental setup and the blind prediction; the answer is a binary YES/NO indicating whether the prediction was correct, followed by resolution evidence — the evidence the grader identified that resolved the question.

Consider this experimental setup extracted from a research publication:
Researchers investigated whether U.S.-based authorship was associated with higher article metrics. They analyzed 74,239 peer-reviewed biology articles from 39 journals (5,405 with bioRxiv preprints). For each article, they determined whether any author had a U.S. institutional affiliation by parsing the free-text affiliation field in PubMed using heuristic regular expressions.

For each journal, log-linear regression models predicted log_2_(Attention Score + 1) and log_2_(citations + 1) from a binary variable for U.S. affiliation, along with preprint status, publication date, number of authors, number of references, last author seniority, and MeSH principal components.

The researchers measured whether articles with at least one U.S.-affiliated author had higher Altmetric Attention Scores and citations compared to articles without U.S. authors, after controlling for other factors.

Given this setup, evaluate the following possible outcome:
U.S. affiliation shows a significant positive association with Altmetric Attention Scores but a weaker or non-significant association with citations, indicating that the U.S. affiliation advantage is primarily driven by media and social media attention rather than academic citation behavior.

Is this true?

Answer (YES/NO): NO